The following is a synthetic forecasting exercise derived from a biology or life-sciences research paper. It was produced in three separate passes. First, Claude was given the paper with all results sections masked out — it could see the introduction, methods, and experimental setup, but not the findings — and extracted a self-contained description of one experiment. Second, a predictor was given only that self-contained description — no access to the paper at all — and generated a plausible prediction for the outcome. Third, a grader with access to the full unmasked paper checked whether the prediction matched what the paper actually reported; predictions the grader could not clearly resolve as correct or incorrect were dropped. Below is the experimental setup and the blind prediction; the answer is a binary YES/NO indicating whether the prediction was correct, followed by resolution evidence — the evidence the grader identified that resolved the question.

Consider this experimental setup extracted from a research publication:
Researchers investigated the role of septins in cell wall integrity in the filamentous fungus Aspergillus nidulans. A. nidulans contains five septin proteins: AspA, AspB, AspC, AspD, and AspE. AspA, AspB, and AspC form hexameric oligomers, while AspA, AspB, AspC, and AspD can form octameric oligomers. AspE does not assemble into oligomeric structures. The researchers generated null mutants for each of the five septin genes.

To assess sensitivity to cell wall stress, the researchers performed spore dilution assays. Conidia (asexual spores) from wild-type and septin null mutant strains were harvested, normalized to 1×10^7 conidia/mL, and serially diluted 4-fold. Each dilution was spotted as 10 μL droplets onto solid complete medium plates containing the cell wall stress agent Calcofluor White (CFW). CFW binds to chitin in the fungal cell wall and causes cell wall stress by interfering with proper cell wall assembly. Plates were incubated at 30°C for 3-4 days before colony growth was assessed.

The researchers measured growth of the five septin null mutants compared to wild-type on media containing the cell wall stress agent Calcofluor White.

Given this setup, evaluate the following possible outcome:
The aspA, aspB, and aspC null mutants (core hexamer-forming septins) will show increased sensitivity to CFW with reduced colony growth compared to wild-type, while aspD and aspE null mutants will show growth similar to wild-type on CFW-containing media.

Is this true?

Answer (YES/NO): YES